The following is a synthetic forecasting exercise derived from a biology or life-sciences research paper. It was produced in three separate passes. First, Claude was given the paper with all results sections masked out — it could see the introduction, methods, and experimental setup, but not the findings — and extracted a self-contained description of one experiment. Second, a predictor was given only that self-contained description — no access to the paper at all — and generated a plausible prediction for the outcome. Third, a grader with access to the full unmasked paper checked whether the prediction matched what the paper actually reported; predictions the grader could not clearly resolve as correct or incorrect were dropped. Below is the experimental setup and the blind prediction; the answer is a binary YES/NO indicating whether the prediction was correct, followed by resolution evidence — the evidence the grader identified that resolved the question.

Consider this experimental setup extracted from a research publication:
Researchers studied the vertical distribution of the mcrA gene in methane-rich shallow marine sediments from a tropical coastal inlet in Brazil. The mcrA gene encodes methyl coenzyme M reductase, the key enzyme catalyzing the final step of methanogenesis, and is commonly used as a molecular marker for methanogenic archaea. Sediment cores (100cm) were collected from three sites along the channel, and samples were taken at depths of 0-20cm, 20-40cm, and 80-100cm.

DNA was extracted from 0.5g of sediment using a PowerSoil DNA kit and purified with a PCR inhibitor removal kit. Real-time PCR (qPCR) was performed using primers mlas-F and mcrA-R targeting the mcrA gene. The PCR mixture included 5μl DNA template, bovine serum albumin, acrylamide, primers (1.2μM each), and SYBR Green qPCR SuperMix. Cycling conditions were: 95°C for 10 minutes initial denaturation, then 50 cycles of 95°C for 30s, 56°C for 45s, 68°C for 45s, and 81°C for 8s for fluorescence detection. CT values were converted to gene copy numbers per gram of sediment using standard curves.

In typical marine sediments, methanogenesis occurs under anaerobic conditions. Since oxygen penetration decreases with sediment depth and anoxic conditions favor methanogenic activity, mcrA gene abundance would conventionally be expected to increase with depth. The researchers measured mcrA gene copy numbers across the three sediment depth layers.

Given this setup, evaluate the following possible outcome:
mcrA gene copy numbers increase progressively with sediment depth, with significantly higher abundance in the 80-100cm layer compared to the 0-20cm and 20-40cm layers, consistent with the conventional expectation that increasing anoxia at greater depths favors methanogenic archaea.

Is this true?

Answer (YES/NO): NO